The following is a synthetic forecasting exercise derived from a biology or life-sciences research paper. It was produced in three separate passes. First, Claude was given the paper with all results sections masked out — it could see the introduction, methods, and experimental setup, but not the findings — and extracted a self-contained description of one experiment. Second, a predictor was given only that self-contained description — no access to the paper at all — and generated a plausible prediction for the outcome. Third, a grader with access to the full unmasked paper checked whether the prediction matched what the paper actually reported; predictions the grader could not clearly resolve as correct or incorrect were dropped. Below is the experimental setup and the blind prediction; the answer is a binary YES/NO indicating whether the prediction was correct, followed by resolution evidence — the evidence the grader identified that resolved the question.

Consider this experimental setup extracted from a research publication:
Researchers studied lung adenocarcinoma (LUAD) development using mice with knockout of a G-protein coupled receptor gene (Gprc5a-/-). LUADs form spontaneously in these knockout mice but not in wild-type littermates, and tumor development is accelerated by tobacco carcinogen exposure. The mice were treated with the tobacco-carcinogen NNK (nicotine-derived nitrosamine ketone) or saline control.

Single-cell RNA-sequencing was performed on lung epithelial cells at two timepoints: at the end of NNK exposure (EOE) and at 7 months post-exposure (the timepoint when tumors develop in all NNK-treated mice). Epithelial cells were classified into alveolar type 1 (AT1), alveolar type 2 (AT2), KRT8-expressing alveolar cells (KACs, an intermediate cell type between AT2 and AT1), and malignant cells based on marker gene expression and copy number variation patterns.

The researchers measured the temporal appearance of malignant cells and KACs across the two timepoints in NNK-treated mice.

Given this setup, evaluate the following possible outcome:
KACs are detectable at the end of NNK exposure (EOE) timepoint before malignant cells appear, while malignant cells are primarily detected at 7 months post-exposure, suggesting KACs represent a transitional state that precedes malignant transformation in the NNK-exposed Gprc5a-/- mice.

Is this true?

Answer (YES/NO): YES